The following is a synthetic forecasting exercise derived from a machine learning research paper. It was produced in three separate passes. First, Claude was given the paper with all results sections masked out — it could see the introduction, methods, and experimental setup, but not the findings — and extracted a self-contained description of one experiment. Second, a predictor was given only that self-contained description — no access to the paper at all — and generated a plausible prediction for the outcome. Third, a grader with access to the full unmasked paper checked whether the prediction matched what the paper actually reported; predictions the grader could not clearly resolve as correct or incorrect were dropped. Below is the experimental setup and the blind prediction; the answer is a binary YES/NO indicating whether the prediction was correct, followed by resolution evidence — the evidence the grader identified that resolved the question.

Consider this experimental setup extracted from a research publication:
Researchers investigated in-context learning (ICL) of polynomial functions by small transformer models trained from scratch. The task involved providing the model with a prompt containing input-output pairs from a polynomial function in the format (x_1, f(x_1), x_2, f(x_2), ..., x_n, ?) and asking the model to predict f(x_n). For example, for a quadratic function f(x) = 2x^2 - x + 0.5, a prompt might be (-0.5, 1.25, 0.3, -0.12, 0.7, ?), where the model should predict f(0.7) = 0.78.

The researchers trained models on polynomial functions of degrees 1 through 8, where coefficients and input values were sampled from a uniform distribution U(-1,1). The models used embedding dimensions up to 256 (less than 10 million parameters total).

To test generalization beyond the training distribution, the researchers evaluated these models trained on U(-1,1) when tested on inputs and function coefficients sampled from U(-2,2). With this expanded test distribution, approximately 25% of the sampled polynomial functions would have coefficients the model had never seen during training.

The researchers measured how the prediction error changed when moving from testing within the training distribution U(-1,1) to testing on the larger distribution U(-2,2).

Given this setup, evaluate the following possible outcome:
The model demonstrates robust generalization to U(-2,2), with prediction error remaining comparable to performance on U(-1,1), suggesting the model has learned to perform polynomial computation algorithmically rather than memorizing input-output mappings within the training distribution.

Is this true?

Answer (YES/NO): NO